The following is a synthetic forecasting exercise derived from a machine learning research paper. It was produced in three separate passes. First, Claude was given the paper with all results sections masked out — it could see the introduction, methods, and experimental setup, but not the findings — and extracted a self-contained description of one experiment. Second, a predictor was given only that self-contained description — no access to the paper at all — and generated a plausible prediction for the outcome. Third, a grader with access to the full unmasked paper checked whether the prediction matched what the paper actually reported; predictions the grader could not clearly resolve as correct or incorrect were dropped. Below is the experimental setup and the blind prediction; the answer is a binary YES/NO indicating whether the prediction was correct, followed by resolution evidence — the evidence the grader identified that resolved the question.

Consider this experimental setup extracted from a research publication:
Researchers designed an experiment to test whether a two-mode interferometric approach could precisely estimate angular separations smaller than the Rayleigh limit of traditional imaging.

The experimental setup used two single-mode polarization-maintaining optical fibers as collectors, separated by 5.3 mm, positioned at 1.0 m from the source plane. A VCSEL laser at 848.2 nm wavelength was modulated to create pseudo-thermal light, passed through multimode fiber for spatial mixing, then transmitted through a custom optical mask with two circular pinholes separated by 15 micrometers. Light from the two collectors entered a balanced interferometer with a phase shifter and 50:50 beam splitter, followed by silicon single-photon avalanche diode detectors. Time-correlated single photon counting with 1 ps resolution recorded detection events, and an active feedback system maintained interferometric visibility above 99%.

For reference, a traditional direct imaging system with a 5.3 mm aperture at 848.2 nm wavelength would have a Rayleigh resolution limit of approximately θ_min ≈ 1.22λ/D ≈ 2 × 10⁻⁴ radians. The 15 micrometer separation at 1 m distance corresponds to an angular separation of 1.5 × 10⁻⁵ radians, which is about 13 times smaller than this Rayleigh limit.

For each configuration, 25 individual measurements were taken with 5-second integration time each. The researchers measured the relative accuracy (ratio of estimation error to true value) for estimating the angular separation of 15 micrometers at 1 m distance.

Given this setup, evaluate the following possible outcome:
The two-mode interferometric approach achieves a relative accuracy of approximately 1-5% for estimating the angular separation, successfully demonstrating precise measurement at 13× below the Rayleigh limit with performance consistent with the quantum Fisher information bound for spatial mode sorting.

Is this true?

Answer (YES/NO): YES